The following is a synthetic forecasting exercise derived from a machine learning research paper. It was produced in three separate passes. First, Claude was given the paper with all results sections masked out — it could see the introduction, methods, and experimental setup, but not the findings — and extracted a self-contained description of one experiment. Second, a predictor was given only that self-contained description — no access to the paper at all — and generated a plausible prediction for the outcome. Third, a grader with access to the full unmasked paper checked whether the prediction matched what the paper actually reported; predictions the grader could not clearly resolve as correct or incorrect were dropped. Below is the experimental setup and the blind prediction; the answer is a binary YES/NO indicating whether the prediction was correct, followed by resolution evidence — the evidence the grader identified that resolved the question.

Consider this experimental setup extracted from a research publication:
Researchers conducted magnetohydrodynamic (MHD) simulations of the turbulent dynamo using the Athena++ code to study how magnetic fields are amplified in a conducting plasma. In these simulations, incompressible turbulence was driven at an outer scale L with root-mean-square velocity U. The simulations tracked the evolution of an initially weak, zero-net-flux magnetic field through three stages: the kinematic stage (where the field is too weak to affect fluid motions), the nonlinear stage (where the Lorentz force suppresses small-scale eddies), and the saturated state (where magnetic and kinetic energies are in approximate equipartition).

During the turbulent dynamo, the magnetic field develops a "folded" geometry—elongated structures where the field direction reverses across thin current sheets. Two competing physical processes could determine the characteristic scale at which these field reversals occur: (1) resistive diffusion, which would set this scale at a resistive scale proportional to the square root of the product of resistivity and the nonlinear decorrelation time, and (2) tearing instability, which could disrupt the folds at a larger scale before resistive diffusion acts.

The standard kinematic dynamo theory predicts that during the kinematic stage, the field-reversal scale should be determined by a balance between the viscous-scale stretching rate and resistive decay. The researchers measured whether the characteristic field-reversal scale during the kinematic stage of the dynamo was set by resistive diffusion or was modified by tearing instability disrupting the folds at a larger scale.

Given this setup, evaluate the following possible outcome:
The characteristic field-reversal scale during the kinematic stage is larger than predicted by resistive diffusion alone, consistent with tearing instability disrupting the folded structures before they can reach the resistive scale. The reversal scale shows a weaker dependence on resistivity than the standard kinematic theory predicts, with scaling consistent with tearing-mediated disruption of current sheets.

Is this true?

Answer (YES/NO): NO